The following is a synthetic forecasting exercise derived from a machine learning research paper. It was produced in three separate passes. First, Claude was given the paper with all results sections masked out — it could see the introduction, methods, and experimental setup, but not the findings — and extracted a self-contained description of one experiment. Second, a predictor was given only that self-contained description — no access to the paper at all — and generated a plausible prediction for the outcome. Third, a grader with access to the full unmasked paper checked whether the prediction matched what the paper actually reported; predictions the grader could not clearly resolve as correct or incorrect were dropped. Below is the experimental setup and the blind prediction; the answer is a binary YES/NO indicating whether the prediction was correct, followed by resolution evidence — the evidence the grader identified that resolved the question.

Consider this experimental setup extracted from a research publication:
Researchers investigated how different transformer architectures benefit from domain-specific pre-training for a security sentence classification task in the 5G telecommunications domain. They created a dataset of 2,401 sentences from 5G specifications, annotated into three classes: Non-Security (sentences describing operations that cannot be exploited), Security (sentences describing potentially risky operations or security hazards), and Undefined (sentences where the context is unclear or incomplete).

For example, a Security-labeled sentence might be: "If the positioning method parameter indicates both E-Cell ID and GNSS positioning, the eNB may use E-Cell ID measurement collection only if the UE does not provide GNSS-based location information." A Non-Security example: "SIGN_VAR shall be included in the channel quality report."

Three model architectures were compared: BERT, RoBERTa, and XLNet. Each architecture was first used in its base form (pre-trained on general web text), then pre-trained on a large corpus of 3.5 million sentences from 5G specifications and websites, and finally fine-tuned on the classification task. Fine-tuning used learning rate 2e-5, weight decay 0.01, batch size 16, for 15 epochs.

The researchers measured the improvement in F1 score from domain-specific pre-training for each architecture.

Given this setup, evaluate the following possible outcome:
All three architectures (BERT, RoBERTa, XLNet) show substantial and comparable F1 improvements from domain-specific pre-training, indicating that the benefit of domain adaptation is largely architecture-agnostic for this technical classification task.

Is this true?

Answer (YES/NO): NO